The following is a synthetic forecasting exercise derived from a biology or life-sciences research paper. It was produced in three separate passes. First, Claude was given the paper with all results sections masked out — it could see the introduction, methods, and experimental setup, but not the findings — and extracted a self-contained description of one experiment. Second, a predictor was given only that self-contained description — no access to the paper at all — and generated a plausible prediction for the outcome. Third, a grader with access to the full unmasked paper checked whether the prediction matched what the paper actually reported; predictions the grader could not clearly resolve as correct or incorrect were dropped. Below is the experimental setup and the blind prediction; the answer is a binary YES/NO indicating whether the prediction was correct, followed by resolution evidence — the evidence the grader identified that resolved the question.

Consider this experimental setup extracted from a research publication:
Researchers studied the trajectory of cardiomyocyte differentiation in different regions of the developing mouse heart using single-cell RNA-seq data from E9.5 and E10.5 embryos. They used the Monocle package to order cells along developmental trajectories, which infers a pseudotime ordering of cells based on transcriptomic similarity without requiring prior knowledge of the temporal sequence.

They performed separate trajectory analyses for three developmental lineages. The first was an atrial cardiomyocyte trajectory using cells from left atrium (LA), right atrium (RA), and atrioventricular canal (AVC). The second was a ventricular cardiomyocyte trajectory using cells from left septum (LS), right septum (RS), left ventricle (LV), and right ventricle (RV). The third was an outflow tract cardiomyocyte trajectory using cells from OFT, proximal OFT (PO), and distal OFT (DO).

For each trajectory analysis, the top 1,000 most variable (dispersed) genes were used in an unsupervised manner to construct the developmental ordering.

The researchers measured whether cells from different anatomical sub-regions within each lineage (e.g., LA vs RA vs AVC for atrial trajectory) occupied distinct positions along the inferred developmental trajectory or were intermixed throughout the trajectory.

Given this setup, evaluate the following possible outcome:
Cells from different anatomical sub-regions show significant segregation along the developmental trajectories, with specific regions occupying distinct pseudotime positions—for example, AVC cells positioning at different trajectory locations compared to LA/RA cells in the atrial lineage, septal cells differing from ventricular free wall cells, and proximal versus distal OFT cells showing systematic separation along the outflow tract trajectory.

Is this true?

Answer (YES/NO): YES